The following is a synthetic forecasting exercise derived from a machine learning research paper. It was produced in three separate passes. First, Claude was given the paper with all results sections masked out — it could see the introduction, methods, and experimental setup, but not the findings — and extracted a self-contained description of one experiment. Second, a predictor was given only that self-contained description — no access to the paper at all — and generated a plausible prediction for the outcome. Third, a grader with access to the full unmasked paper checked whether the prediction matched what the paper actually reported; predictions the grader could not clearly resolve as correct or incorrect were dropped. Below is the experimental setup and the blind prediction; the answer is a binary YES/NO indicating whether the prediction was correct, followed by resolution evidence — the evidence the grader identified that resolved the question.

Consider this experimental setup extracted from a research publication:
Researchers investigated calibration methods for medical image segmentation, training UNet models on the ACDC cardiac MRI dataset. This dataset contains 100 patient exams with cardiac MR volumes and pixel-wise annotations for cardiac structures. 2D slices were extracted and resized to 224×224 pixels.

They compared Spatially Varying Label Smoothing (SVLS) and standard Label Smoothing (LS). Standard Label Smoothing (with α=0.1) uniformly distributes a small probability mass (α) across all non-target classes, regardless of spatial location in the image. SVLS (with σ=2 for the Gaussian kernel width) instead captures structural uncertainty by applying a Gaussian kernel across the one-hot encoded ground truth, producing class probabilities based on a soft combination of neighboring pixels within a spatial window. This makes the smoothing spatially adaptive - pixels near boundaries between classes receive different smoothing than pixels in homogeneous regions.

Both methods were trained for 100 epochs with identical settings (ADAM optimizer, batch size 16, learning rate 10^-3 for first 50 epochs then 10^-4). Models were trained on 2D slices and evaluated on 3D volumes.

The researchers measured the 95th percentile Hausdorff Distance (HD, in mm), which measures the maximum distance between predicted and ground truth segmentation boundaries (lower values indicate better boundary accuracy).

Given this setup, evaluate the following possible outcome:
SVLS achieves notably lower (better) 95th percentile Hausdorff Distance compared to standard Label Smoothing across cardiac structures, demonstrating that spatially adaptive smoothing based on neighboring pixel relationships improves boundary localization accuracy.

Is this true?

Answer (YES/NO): YES